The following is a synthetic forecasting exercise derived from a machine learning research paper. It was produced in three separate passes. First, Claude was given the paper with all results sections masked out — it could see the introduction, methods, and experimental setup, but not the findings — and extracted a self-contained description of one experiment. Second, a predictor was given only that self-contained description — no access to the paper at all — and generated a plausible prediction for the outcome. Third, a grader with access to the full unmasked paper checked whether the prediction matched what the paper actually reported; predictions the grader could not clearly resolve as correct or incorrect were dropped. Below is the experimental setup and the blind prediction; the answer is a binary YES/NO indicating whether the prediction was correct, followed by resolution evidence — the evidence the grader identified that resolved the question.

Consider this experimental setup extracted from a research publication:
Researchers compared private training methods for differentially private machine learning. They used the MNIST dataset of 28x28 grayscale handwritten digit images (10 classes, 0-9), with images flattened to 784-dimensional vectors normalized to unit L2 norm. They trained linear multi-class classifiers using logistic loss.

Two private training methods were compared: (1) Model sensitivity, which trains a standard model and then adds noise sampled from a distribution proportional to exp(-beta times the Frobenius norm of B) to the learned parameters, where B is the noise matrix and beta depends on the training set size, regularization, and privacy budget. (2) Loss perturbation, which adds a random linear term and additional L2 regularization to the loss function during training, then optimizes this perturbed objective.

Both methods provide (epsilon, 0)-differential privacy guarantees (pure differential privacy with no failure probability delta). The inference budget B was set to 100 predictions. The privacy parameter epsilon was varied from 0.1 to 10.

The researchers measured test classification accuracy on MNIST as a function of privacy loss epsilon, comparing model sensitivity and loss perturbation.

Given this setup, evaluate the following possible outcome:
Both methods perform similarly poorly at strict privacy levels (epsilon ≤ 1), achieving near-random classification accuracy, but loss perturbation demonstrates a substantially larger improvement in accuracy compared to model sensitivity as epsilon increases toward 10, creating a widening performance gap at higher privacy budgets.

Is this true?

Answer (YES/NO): NO